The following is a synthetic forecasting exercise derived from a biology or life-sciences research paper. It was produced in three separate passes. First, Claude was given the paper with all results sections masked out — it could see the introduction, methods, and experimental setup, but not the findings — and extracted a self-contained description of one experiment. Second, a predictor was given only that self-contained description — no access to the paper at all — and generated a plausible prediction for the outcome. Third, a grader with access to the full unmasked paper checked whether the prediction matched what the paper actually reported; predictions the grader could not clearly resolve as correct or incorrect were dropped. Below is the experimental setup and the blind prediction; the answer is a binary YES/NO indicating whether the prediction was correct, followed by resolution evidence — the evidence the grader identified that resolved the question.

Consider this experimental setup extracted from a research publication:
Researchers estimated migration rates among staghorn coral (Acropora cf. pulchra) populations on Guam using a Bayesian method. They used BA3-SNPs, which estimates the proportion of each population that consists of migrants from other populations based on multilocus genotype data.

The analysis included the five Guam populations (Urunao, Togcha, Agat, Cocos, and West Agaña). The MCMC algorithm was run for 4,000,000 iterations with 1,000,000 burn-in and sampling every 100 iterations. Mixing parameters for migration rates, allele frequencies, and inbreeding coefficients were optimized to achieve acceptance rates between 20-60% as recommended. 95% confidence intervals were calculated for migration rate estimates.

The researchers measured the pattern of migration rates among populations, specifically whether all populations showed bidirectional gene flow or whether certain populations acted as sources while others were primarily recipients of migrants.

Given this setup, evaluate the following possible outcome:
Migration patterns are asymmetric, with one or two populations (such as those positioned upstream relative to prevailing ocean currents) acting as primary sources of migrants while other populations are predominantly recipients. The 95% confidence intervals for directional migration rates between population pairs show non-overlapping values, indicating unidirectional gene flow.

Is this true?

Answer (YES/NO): YES